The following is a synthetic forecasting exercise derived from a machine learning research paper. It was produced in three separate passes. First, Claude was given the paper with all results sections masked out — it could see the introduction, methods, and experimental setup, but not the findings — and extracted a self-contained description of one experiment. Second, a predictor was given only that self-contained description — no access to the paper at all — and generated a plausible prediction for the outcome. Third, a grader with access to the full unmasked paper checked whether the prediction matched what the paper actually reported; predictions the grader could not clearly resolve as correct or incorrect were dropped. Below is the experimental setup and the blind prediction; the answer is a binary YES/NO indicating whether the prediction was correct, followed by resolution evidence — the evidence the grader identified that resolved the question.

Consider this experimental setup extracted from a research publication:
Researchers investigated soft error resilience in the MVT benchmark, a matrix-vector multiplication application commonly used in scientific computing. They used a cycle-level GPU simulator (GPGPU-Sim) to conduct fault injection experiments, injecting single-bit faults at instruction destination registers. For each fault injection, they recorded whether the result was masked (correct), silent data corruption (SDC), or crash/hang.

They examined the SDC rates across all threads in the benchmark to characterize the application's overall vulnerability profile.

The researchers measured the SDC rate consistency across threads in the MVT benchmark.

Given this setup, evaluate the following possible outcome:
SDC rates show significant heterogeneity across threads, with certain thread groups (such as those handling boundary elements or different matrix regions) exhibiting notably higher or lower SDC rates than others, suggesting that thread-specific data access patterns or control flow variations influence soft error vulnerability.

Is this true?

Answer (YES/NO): NO